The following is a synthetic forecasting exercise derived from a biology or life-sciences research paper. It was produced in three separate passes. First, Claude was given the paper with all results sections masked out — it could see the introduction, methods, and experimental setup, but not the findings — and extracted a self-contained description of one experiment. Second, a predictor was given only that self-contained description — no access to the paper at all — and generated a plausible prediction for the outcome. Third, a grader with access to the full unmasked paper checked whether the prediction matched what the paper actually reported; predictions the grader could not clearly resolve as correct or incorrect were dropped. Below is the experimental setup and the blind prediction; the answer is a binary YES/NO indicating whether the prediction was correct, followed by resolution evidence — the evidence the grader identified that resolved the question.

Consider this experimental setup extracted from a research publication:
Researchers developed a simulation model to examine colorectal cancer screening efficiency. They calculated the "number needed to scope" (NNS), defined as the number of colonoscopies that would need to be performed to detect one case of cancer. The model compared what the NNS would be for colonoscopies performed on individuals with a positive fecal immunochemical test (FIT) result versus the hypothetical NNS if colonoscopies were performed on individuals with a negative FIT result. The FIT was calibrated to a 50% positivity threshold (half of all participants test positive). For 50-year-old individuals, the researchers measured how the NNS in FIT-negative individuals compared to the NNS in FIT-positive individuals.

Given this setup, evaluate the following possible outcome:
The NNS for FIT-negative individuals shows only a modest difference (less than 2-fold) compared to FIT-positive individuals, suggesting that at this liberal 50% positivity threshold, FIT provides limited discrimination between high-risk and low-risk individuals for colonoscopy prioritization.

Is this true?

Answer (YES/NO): NO